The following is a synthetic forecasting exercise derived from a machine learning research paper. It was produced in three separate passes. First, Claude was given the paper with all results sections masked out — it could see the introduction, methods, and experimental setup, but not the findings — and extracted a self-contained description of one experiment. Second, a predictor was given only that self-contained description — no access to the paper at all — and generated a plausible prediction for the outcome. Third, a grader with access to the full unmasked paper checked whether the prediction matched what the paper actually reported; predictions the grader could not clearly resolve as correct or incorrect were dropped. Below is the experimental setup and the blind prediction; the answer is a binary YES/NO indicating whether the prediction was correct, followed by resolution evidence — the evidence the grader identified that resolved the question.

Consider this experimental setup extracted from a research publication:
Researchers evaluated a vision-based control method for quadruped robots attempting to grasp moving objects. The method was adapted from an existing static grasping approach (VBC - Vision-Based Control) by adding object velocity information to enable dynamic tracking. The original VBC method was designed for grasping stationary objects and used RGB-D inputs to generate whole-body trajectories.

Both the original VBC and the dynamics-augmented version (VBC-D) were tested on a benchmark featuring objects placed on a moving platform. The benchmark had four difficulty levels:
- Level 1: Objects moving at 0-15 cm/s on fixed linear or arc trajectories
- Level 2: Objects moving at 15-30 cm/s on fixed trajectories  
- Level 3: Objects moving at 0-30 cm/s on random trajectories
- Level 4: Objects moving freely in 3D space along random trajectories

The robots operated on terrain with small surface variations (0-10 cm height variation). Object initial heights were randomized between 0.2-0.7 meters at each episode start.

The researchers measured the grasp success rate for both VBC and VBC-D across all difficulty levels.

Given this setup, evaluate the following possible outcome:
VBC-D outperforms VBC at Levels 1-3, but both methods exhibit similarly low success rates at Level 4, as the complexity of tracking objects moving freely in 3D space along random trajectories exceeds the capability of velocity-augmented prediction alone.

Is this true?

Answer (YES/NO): NO